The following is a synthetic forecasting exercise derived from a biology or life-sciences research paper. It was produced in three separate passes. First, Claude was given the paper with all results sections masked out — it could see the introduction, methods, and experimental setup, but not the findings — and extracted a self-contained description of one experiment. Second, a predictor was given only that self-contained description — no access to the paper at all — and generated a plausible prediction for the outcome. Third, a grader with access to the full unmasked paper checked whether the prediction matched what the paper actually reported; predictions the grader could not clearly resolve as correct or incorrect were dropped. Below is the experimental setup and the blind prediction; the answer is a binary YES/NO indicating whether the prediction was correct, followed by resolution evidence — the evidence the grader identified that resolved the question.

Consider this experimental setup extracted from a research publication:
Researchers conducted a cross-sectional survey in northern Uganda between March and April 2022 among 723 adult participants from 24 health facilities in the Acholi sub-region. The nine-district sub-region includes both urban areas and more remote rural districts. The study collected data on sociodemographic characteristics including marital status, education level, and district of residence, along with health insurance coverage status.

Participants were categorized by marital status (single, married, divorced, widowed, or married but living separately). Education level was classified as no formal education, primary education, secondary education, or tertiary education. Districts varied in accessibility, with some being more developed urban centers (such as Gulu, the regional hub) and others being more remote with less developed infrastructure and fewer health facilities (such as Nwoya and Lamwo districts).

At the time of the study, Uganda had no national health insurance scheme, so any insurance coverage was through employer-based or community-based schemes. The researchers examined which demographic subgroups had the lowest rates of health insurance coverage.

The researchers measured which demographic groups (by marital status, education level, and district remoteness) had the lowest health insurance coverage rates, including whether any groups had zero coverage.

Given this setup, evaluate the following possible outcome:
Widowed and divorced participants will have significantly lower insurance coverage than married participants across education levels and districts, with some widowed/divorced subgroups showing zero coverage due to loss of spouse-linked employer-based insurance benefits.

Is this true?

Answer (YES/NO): NO